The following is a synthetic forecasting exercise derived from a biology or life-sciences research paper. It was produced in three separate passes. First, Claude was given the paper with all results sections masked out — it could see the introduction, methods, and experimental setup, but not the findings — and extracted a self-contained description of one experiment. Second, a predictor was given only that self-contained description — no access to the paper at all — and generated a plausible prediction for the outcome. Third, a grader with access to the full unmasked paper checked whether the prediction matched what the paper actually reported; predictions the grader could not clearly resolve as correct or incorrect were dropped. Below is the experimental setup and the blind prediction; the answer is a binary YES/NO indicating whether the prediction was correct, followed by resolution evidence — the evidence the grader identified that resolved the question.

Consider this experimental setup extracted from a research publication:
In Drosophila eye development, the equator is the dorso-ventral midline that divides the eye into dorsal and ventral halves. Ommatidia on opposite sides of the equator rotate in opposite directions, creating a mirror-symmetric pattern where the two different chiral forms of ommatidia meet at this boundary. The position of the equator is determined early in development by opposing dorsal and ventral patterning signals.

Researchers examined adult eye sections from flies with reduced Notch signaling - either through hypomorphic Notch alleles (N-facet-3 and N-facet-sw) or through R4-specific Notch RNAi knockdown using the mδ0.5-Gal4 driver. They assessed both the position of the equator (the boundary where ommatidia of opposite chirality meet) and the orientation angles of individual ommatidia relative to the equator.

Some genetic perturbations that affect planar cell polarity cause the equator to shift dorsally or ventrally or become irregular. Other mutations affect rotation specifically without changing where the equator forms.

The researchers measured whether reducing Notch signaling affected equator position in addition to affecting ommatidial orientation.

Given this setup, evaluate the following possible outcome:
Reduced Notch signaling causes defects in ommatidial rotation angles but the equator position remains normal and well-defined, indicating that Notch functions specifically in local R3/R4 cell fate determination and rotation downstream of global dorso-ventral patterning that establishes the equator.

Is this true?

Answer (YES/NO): YES